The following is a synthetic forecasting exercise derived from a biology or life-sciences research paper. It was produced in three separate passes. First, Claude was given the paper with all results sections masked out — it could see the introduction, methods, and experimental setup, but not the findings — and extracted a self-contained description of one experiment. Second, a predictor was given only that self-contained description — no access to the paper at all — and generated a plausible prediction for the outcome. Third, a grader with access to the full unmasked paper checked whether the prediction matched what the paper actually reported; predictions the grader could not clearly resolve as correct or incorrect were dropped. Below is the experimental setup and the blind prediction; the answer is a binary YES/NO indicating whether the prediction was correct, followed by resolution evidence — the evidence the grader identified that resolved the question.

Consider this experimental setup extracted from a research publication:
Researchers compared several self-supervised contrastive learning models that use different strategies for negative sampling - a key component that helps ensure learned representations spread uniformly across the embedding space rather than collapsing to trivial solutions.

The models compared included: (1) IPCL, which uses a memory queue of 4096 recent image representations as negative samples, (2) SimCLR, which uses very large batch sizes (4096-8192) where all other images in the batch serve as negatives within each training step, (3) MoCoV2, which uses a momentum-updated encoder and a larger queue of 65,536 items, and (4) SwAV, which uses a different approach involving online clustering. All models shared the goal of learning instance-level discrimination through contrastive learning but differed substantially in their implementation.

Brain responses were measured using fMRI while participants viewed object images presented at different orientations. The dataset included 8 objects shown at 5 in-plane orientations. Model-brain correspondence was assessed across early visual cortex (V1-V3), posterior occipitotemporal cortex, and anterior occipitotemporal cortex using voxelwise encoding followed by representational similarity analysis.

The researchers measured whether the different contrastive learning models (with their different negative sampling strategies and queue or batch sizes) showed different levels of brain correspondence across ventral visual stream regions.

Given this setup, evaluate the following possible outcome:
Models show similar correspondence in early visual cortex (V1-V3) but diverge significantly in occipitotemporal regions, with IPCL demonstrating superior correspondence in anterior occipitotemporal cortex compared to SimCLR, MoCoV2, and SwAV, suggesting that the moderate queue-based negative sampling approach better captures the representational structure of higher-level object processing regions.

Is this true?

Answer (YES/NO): NO